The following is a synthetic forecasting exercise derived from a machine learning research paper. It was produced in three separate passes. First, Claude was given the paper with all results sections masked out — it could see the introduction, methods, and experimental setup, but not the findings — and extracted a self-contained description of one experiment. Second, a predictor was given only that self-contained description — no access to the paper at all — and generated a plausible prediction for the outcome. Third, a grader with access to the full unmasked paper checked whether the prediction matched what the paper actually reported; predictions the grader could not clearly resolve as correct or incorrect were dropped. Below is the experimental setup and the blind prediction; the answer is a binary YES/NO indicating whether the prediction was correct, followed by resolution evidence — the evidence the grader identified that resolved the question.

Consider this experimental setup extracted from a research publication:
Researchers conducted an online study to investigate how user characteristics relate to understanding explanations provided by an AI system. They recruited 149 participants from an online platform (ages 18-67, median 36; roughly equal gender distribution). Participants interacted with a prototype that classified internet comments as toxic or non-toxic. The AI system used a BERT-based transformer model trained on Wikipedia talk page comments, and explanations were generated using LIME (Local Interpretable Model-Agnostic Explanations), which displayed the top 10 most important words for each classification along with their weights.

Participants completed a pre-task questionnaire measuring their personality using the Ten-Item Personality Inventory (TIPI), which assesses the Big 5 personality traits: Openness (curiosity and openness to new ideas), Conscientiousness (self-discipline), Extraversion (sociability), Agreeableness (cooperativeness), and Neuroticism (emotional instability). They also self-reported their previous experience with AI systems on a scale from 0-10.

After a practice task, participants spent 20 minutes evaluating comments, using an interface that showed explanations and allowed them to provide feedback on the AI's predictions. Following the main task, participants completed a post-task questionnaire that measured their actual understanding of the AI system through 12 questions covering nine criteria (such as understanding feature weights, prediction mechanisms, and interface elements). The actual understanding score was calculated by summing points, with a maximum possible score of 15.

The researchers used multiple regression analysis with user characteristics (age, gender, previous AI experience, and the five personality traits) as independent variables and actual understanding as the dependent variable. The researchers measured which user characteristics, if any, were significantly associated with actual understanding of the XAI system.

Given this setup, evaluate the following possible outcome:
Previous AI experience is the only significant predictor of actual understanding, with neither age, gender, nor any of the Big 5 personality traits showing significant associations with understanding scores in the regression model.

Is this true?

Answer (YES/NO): NO